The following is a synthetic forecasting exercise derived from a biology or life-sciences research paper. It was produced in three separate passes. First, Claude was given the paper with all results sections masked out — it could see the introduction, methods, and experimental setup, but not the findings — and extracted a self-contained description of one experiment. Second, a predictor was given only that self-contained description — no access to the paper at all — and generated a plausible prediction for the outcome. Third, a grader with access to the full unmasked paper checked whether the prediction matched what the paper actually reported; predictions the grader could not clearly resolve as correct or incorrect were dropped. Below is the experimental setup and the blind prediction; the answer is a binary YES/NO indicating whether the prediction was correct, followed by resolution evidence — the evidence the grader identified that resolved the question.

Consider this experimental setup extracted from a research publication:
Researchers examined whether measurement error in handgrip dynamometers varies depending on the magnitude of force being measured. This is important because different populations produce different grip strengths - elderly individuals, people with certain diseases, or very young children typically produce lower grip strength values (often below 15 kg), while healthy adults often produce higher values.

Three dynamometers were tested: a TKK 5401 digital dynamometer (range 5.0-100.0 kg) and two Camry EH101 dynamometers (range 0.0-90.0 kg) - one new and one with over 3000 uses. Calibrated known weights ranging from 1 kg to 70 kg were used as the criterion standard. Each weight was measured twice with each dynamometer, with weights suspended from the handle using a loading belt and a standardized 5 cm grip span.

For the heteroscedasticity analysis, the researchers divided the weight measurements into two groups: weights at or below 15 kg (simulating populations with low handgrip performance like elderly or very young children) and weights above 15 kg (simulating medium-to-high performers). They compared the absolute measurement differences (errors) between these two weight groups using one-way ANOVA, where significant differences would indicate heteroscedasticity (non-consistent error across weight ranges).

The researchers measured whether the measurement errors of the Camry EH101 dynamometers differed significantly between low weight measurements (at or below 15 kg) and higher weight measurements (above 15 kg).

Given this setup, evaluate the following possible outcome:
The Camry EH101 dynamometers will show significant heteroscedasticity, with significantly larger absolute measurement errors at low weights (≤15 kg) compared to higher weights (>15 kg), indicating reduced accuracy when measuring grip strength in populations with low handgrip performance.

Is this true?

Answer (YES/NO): NO